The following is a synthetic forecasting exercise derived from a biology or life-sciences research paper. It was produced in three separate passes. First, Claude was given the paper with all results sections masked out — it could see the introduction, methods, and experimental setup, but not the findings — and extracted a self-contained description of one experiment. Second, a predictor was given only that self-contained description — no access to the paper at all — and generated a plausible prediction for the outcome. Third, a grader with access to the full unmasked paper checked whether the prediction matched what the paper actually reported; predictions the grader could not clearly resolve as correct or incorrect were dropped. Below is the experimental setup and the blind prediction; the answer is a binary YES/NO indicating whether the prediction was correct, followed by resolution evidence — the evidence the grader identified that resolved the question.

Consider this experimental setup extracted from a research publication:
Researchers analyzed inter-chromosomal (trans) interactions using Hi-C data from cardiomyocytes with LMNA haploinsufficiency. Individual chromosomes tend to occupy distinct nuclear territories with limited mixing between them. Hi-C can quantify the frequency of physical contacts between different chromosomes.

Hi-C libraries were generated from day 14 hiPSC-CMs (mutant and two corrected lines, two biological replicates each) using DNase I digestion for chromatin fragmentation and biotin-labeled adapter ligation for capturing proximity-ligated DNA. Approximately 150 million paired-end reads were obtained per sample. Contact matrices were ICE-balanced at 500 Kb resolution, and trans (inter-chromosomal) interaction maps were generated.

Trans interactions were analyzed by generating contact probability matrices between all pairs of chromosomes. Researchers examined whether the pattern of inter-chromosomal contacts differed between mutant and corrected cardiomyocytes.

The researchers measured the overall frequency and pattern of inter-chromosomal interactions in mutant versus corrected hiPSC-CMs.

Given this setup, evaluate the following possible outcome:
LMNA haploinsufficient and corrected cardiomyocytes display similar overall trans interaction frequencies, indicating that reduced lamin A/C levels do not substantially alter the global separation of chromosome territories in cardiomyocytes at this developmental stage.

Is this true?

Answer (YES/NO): NO